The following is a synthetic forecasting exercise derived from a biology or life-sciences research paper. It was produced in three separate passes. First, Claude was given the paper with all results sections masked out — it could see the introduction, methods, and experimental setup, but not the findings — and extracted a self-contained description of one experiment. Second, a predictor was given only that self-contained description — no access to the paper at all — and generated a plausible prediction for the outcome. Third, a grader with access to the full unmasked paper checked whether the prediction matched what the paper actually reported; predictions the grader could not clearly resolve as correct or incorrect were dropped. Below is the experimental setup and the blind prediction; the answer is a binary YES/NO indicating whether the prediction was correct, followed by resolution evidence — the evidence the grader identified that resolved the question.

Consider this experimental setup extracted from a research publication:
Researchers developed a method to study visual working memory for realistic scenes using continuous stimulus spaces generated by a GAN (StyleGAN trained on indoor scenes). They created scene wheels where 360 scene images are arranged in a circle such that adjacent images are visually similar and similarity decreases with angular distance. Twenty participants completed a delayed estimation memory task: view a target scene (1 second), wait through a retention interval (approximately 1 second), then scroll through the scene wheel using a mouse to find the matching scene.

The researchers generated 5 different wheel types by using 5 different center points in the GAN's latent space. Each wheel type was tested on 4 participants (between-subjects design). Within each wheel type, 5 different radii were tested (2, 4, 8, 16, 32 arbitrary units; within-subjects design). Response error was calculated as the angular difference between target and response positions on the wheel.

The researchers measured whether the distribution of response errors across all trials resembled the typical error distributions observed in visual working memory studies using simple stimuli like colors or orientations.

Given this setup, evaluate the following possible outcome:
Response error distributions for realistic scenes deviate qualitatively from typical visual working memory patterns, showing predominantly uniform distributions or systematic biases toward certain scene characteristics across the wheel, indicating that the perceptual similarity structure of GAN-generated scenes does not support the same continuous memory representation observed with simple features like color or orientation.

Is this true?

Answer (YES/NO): NO